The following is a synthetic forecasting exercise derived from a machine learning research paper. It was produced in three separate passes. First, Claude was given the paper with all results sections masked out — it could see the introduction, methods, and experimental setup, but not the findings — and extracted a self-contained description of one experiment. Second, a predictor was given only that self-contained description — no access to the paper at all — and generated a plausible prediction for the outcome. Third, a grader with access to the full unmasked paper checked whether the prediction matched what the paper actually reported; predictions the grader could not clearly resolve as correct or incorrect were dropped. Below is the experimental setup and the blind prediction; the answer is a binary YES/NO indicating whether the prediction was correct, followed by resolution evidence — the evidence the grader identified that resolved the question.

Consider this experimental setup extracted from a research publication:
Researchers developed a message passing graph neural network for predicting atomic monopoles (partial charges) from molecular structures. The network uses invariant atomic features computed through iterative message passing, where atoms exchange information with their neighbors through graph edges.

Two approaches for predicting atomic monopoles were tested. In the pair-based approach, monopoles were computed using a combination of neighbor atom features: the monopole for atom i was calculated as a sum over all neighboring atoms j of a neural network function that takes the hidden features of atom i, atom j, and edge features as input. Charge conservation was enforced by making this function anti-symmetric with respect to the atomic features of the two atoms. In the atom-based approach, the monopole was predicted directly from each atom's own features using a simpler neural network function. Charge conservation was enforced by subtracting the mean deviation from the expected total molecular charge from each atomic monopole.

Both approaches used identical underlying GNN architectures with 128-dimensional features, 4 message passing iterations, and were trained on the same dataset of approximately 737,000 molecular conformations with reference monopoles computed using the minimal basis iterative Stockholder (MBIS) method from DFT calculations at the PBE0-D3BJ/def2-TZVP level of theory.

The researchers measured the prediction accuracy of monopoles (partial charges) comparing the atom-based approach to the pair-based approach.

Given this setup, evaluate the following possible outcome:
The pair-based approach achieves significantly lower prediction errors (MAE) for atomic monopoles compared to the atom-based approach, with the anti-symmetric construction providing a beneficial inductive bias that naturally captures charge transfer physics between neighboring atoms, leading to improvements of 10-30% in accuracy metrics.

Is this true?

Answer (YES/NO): NO